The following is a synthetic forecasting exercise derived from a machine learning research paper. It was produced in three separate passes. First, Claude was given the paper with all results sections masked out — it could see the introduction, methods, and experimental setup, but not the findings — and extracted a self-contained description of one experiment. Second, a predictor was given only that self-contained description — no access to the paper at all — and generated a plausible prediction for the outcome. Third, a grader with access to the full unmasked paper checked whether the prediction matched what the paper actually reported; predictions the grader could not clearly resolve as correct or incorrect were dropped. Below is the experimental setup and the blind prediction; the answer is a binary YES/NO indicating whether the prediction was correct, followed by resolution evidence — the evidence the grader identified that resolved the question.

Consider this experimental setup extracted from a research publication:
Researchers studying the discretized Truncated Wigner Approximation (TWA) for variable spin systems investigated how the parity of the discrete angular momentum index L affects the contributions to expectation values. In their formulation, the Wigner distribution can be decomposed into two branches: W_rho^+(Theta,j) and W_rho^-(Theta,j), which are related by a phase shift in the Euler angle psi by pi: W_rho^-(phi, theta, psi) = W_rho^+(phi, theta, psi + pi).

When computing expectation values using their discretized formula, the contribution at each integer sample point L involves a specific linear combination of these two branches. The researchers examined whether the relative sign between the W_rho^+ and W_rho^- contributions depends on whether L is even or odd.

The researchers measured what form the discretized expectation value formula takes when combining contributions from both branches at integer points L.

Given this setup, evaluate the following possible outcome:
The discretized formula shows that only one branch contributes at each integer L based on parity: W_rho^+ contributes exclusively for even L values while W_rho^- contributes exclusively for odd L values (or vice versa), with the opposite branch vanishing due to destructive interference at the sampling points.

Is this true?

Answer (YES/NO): NO